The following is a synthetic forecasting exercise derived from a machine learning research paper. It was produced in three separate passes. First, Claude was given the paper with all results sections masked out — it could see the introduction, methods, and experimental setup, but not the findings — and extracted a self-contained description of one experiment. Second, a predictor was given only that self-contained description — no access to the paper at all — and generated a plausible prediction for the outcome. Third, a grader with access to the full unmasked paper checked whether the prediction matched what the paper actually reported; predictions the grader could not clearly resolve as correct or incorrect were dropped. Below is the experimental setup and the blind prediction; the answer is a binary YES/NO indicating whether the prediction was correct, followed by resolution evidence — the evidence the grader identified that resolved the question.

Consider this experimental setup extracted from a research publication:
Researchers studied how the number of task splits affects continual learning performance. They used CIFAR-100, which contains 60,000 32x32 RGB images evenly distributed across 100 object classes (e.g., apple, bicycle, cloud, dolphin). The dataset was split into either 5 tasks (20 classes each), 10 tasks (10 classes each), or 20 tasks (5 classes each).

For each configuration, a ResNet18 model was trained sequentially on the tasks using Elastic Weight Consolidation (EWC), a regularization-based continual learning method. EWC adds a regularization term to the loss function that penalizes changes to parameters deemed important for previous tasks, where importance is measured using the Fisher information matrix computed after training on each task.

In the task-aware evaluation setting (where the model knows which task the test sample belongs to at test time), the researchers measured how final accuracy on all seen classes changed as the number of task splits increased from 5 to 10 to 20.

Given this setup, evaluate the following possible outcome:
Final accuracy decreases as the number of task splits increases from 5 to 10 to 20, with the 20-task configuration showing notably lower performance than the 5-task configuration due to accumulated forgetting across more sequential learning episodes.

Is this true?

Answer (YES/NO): YES